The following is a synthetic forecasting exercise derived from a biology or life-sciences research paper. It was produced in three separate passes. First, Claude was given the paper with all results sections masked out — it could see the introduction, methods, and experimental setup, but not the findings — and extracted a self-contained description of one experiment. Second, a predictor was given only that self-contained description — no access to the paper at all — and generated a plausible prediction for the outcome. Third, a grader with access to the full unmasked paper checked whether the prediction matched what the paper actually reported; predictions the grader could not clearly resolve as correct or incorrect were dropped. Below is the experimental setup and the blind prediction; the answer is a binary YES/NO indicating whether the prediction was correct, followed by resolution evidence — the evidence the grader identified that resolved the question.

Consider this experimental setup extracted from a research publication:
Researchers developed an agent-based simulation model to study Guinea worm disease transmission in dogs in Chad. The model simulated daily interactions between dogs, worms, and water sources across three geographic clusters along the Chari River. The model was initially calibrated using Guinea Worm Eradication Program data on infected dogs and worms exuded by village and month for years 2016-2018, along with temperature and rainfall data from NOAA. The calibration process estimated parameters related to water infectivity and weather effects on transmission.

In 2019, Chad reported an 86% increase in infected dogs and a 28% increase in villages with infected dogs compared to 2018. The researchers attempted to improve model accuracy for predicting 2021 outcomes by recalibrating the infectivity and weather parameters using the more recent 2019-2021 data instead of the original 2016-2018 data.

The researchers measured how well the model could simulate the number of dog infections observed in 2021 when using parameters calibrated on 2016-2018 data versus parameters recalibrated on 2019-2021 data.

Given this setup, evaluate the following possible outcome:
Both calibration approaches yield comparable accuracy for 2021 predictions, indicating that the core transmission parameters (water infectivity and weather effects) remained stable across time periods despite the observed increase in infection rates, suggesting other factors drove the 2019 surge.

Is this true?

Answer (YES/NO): NO